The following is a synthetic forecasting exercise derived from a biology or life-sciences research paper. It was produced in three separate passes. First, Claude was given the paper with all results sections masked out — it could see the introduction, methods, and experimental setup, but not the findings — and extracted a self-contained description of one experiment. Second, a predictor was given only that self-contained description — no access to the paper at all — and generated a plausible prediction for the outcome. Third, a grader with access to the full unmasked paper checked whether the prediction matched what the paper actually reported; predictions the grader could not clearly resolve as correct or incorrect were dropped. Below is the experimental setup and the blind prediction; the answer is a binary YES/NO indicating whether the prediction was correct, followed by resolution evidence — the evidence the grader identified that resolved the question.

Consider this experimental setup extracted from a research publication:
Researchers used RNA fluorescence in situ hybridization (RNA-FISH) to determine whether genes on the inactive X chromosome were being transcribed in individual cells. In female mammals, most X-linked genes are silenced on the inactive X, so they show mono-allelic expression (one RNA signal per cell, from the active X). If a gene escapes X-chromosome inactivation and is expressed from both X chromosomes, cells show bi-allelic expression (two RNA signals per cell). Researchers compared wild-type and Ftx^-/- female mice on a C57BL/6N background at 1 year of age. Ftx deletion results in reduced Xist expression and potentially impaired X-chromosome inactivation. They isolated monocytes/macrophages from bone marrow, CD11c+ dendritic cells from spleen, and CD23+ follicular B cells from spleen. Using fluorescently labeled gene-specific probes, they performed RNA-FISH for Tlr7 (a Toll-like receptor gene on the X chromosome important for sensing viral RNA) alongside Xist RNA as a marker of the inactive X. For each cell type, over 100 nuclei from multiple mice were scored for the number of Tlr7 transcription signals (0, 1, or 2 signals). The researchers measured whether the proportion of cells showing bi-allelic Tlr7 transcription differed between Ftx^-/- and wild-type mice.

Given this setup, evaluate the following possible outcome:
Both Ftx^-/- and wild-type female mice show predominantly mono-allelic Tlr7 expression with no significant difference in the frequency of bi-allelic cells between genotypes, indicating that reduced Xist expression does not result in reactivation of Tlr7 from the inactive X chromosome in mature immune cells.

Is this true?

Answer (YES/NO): NO